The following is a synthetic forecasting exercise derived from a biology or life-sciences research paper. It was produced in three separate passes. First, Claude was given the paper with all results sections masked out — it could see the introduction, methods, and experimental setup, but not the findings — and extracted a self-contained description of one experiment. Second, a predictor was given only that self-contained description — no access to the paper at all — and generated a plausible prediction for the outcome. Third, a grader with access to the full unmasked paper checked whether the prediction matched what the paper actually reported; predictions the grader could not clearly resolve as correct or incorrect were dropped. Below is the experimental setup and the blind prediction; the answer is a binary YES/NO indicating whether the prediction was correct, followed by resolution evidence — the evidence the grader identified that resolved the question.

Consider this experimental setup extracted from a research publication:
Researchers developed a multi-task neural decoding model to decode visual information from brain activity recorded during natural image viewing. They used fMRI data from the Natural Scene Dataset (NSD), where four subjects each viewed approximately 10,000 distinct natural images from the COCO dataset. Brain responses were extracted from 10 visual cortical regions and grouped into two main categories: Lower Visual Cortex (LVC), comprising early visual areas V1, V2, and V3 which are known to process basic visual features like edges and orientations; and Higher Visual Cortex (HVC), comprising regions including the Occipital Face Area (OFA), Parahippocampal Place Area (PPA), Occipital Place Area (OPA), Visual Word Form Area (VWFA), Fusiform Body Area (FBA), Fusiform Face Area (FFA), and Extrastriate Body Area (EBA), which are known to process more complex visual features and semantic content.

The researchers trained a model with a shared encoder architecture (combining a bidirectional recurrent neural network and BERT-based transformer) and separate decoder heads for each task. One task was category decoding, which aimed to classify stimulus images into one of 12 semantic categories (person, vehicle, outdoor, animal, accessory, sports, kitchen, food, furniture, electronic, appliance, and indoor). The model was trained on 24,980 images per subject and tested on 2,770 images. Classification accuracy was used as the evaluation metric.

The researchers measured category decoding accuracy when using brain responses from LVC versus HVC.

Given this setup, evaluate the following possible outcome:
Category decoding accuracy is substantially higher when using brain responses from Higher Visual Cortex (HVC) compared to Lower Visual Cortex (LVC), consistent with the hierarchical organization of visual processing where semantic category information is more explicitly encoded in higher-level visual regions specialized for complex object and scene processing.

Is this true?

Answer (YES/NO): YES